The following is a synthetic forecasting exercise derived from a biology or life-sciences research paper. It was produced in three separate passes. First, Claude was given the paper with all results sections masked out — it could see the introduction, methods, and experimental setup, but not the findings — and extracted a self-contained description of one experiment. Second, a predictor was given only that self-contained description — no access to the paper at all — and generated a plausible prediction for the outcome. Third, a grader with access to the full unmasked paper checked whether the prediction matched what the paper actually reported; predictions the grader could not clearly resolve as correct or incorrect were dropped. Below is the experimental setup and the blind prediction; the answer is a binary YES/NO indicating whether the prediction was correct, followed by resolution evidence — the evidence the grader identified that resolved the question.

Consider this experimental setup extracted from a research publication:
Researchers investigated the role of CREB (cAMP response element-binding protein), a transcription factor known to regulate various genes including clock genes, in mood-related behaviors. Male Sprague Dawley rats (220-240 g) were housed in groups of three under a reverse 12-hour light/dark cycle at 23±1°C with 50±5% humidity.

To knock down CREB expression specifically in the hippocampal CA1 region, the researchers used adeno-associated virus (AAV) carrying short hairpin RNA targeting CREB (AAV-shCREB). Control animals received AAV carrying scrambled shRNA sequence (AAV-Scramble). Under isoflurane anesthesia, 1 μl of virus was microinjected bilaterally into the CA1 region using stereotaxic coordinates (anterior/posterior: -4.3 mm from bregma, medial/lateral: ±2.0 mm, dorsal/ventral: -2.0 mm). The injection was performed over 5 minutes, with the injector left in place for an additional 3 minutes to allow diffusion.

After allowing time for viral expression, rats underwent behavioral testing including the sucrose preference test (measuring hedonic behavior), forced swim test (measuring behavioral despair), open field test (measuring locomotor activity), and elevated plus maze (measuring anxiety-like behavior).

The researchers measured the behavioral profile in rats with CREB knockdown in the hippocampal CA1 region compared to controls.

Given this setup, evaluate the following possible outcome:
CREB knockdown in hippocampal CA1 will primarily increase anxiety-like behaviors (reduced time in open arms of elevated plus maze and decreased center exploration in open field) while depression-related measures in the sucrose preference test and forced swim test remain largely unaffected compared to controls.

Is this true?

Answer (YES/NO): NO